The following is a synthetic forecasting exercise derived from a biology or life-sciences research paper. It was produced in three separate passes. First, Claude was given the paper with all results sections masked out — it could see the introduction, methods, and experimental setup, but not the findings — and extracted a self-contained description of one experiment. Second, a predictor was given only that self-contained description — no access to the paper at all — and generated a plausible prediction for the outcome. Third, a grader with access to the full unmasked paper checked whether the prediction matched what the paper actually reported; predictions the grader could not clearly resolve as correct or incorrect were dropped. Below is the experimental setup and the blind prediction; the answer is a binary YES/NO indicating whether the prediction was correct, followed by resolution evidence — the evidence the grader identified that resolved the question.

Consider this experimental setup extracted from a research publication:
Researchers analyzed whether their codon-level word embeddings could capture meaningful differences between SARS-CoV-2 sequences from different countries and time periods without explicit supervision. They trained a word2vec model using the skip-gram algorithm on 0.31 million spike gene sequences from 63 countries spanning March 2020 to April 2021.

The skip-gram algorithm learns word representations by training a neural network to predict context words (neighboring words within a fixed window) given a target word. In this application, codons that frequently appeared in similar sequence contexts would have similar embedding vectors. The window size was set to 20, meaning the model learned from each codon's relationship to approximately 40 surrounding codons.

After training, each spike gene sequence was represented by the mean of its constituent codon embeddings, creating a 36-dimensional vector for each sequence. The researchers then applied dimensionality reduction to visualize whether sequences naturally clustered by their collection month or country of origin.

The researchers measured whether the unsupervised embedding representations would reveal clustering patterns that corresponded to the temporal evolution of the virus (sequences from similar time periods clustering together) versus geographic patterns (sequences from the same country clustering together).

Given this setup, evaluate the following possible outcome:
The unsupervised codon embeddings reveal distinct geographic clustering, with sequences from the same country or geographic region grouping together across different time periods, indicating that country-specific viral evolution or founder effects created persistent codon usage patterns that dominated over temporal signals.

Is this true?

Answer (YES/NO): NO